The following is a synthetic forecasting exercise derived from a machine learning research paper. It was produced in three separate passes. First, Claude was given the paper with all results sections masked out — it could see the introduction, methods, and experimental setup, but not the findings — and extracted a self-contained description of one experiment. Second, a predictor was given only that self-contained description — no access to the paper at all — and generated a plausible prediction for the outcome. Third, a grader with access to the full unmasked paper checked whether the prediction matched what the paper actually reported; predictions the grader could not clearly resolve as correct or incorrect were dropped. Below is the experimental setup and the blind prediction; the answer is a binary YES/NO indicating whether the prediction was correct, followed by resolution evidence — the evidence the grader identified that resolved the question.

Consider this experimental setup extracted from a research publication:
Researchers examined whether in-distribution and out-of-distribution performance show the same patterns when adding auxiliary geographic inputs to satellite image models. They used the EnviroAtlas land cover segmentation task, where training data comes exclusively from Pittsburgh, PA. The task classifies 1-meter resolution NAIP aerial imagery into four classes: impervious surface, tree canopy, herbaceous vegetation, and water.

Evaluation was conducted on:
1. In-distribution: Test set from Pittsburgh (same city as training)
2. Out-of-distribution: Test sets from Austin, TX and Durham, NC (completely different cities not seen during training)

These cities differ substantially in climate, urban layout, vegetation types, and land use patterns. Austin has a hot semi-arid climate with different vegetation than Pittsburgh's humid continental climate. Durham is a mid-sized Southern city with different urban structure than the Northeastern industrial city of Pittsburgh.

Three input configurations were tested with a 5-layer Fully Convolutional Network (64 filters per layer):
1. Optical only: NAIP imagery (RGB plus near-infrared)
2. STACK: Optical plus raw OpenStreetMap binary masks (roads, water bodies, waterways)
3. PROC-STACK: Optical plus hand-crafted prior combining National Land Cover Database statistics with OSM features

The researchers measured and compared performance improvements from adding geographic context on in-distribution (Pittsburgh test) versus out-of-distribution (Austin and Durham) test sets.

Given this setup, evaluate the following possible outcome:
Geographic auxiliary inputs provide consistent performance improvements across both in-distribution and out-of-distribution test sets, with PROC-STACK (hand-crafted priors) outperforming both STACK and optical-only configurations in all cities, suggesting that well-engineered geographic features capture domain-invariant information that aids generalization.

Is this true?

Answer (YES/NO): YES